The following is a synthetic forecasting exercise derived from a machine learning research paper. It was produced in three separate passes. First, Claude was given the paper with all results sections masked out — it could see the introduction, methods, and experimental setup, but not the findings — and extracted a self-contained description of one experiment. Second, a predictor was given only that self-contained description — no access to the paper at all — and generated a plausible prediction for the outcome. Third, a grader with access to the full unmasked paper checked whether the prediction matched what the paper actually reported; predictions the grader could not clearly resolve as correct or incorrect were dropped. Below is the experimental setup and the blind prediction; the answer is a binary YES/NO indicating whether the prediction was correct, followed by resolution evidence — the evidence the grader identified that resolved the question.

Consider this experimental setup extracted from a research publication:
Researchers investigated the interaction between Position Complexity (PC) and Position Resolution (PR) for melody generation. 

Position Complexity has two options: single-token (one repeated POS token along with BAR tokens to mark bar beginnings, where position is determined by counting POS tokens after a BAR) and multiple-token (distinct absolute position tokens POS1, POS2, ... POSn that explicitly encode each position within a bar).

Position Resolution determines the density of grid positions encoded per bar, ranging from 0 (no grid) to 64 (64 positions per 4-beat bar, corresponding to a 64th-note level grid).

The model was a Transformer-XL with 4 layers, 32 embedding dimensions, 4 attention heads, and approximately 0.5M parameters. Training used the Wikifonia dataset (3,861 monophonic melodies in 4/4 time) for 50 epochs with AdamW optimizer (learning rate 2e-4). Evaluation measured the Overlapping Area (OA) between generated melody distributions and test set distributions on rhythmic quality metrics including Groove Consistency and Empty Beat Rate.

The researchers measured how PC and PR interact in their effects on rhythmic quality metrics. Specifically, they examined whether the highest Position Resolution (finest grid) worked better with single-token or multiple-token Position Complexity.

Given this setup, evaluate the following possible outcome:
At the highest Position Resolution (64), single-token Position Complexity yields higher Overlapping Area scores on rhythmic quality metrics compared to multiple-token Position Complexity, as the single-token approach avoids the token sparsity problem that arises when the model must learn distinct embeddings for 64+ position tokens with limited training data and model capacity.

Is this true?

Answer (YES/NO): YES